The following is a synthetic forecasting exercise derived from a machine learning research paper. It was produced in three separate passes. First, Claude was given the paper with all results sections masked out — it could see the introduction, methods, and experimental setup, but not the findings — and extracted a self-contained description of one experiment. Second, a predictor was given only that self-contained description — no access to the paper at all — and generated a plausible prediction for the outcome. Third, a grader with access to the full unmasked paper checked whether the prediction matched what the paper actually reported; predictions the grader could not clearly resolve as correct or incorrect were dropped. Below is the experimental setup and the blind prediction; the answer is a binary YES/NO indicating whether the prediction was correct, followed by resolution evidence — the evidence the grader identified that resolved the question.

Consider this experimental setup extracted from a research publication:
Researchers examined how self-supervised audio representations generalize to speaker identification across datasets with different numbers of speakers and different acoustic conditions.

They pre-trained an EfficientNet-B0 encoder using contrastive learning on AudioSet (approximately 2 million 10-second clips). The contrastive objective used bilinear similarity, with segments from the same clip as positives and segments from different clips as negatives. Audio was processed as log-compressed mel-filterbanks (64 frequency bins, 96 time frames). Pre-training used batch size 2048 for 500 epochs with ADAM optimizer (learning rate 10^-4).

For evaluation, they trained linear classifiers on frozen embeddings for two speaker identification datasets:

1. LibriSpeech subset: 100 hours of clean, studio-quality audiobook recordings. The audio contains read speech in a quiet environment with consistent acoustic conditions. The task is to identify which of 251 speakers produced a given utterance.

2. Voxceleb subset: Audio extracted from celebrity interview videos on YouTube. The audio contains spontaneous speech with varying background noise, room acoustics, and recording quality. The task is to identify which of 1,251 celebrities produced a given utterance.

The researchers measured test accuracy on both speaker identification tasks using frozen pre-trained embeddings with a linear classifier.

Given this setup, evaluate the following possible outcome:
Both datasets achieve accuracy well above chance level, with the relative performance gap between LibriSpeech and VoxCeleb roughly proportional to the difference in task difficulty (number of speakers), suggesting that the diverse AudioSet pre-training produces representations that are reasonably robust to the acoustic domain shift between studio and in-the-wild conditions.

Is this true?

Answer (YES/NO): NO